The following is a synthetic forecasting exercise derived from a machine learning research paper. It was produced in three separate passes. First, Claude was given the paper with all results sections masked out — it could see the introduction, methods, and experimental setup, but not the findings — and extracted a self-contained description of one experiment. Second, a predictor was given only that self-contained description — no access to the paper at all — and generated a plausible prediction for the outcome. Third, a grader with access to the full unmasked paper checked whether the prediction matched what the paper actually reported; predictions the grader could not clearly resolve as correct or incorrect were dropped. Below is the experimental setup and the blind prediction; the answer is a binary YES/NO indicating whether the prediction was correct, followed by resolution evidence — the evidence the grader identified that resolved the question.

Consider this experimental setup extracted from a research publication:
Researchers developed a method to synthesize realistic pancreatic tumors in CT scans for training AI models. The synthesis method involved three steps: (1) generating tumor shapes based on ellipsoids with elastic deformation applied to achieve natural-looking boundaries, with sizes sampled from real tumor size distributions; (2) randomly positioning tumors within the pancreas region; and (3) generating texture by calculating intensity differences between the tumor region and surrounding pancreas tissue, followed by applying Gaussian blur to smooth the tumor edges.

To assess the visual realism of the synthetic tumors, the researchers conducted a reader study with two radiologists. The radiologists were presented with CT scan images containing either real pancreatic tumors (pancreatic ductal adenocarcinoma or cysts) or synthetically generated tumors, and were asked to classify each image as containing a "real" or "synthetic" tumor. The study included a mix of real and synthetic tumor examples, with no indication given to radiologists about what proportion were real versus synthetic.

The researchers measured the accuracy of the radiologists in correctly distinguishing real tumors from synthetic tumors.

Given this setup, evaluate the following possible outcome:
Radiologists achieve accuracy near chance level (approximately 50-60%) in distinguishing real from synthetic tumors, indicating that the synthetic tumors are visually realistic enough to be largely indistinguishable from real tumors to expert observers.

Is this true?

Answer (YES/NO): NO